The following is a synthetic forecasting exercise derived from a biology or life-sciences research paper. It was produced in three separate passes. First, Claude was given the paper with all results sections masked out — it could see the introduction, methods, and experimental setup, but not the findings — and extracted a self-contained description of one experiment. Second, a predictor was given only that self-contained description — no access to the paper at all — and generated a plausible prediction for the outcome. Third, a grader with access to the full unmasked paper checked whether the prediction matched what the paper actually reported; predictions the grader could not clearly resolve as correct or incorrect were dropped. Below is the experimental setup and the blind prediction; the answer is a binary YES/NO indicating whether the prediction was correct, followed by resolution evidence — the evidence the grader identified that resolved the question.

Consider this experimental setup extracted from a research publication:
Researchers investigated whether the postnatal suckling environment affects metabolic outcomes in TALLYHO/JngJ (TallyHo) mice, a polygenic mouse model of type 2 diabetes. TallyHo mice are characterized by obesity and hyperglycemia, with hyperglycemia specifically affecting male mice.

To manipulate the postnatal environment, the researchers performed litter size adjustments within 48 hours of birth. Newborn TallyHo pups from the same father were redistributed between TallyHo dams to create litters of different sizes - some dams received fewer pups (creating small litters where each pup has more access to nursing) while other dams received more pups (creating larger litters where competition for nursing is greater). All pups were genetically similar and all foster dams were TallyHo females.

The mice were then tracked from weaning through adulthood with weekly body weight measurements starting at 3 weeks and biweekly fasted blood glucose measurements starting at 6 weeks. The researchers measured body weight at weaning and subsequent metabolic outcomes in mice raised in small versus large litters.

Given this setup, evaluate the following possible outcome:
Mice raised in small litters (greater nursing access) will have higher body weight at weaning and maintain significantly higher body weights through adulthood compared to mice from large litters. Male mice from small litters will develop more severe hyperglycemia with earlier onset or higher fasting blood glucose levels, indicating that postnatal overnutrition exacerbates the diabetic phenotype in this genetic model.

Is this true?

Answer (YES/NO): NO